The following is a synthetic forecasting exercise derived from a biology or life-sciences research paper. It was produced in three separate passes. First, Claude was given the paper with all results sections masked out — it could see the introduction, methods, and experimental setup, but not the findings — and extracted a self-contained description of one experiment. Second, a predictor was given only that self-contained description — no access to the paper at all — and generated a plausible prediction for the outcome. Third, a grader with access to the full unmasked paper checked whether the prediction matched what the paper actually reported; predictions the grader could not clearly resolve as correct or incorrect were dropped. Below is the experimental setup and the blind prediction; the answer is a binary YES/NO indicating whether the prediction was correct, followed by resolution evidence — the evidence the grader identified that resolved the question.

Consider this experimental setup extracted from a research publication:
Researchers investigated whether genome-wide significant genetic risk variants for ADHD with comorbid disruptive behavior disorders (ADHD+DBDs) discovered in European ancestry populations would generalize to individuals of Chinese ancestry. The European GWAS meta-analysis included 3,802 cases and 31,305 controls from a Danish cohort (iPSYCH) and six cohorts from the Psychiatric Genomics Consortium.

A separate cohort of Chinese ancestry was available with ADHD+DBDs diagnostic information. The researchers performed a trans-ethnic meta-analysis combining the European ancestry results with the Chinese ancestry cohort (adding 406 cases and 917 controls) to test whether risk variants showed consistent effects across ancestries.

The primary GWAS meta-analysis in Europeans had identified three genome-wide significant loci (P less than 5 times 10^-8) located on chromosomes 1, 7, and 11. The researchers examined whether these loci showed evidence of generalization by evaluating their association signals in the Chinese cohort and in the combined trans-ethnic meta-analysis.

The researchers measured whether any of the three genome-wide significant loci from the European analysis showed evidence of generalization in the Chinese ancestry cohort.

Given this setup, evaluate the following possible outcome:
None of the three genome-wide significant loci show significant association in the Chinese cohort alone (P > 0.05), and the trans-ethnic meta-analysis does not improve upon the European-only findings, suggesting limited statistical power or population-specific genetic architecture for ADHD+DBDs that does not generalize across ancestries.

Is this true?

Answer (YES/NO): NO